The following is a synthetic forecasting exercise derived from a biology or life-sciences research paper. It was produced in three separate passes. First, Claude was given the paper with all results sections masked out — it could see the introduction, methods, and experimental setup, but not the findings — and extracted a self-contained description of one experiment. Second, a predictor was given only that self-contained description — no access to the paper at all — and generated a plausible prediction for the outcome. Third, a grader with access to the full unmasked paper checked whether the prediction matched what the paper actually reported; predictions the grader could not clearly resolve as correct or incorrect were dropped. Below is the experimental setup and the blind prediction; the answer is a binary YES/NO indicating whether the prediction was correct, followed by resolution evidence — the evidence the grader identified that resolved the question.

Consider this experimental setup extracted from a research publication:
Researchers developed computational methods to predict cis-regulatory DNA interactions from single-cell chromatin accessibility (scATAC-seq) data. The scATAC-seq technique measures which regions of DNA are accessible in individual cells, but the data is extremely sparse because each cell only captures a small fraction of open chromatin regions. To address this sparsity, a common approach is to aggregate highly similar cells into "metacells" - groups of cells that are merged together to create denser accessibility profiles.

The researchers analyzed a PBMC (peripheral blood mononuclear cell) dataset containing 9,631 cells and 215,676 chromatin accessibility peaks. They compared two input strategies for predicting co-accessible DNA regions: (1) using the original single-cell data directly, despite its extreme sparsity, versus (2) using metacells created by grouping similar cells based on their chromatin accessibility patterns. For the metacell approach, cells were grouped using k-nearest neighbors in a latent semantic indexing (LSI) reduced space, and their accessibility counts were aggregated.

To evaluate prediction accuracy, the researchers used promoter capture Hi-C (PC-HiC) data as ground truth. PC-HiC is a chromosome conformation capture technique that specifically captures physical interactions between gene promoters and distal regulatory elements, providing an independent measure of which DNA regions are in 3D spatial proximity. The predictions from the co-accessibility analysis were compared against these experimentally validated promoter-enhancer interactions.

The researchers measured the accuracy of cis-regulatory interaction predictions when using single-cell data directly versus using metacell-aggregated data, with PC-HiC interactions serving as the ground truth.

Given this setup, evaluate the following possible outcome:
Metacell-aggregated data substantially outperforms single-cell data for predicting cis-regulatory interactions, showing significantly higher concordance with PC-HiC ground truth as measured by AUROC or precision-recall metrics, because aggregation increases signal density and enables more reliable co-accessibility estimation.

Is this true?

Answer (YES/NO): NO